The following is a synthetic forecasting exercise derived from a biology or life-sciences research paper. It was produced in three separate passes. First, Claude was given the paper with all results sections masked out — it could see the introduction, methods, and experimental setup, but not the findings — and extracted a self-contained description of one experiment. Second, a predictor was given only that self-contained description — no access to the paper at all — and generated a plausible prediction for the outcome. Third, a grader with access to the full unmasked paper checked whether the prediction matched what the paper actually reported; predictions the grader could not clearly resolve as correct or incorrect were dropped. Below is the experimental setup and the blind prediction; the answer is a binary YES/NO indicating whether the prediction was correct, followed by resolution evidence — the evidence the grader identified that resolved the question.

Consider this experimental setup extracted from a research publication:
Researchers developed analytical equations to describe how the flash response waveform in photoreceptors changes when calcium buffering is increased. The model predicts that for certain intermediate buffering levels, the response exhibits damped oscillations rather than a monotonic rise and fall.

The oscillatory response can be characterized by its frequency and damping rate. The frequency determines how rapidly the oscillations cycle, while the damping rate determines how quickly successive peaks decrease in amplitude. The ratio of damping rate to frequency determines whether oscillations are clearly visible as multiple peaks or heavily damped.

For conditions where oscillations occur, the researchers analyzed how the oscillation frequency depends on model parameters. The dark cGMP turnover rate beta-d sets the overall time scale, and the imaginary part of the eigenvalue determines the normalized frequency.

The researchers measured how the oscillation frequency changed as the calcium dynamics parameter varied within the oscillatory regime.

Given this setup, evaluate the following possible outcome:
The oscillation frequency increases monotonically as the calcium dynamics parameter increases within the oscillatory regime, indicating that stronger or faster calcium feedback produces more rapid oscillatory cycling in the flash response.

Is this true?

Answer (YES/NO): NO